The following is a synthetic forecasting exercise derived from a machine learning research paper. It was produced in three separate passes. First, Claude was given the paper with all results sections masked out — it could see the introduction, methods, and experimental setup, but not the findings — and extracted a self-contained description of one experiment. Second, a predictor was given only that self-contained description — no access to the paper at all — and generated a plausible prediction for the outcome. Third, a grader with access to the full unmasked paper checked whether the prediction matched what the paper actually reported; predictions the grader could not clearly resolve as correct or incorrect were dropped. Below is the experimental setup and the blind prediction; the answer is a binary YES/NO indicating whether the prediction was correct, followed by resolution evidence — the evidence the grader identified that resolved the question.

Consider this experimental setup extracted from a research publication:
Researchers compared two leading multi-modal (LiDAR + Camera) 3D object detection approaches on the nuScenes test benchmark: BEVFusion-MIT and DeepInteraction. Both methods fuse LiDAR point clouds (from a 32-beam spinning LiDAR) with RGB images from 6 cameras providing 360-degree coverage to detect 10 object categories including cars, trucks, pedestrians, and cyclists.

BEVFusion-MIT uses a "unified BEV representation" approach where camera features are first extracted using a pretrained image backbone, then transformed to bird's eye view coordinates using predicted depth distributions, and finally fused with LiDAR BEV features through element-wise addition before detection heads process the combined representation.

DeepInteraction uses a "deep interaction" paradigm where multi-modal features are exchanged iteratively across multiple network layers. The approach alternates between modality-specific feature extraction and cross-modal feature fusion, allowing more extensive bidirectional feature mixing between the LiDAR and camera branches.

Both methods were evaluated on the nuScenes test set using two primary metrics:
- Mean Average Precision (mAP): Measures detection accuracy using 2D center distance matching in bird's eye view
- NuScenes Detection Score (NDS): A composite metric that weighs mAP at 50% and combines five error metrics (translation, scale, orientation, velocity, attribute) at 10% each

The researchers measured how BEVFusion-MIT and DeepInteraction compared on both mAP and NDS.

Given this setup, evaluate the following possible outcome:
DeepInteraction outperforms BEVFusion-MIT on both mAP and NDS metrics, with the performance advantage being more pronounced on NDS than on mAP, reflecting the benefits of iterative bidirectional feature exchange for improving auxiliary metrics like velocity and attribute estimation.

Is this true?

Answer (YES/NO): NO